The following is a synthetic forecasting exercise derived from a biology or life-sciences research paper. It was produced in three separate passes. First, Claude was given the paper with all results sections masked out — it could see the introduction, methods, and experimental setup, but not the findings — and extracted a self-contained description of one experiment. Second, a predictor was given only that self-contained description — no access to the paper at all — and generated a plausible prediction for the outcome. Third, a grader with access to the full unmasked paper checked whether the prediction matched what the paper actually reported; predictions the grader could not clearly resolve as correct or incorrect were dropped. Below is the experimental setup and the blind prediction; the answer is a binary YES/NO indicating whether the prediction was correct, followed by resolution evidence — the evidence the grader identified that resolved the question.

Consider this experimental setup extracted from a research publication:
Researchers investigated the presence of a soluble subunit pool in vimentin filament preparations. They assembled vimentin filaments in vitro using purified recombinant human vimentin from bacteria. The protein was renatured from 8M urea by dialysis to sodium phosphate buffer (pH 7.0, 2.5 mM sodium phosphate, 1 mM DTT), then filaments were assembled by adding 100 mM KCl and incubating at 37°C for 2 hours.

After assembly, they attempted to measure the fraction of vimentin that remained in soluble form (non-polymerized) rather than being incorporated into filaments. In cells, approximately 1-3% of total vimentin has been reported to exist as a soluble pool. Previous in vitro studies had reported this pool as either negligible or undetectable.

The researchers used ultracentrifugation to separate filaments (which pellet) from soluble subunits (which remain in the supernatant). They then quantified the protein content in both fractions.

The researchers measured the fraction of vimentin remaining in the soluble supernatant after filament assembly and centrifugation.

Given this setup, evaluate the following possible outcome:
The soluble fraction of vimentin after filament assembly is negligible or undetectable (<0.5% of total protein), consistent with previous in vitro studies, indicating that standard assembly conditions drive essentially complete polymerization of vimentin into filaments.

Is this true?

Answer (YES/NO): NO